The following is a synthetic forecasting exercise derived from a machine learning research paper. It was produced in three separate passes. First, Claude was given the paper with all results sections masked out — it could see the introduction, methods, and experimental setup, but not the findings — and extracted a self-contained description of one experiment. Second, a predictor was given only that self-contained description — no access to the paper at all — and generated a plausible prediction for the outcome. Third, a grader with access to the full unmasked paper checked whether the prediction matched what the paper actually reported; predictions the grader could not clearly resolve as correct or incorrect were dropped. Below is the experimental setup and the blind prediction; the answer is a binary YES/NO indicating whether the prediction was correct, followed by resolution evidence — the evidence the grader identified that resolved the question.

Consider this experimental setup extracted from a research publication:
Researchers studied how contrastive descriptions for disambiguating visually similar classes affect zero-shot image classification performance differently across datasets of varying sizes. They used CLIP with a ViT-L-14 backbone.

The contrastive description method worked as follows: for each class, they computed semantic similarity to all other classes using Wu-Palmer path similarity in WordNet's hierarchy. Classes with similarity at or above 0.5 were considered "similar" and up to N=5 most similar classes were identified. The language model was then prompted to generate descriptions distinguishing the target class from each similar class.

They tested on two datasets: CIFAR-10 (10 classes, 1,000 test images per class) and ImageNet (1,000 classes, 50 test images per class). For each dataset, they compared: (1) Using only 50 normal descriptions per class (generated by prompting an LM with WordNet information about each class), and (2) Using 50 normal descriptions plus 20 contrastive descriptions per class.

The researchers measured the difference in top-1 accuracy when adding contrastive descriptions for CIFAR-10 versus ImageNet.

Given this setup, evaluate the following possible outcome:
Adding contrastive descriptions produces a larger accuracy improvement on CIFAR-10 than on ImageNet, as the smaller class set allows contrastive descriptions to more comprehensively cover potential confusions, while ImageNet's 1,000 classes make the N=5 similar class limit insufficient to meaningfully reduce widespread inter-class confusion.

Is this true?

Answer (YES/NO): NO